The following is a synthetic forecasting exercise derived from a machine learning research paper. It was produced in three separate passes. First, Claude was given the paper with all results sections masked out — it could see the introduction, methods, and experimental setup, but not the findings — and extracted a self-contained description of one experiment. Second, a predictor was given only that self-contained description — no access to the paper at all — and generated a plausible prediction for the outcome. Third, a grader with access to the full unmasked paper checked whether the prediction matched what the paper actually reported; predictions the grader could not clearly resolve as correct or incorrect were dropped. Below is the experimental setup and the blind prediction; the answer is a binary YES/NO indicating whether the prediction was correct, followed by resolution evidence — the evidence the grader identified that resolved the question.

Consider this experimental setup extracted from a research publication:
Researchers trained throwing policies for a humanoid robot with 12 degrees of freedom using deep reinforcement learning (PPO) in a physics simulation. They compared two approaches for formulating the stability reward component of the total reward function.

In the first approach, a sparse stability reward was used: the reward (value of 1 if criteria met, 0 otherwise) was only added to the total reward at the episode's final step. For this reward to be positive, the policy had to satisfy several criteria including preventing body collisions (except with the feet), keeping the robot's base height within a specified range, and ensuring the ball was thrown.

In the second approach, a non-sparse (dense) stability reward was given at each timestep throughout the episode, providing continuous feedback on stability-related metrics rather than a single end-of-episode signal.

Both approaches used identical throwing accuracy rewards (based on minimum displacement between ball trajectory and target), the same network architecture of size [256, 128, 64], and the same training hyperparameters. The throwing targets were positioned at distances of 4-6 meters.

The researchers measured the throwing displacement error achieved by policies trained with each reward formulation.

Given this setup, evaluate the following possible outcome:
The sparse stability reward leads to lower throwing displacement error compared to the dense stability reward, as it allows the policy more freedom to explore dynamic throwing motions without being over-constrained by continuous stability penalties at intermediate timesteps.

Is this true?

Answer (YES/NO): YES